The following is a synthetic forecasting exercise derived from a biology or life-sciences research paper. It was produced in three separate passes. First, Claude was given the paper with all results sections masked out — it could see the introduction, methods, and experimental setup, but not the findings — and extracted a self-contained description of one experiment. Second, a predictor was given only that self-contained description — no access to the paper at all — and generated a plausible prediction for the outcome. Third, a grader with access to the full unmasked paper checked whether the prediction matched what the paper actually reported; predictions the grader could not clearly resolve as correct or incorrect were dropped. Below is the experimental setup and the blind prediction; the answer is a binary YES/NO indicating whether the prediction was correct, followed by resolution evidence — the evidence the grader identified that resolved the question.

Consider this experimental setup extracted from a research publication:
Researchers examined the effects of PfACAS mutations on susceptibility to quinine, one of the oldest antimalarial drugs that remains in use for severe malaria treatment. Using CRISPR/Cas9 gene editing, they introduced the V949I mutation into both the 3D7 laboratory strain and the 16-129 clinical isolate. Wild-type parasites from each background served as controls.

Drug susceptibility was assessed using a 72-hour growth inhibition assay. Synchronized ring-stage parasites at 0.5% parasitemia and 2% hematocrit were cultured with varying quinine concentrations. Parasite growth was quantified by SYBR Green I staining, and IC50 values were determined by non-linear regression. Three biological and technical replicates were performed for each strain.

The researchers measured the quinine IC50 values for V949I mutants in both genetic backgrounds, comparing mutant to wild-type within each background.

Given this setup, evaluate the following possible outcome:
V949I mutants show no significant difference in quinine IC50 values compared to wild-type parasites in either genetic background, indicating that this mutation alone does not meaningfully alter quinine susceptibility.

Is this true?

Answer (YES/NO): YES